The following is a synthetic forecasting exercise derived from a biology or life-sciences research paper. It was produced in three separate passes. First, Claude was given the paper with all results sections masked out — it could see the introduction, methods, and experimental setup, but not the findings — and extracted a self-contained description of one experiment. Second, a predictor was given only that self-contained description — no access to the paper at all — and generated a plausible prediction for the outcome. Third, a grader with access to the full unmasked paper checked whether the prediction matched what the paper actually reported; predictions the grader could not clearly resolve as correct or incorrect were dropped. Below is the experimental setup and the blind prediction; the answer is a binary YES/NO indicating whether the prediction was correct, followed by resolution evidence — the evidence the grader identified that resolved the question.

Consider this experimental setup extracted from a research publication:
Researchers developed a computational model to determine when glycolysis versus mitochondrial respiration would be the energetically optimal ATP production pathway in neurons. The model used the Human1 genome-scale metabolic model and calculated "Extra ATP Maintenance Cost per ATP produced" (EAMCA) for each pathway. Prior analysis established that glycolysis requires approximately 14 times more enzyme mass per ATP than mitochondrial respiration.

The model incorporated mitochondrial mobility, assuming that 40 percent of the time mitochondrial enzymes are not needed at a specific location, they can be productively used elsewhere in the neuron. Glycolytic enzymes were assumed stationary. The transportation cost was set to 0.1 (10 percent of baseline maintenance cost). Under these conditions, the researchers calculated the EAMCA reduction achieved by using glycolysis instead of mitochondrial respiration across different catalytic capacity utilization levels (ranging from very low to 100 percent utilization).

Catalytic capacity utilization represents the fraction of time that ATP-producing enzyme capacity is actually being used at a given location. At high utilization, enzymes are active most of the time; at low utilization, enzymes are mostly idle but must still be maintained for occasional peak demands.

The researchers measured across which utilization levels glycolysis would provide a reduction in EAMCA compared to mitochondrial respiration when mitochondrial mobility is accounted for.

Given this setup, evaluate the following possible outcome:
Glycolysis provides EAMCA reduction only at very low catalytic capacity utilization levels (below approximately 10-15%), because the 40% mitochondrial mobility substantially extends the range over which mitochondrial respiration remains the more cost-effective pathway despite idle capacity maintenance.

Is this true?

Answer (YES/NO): NO